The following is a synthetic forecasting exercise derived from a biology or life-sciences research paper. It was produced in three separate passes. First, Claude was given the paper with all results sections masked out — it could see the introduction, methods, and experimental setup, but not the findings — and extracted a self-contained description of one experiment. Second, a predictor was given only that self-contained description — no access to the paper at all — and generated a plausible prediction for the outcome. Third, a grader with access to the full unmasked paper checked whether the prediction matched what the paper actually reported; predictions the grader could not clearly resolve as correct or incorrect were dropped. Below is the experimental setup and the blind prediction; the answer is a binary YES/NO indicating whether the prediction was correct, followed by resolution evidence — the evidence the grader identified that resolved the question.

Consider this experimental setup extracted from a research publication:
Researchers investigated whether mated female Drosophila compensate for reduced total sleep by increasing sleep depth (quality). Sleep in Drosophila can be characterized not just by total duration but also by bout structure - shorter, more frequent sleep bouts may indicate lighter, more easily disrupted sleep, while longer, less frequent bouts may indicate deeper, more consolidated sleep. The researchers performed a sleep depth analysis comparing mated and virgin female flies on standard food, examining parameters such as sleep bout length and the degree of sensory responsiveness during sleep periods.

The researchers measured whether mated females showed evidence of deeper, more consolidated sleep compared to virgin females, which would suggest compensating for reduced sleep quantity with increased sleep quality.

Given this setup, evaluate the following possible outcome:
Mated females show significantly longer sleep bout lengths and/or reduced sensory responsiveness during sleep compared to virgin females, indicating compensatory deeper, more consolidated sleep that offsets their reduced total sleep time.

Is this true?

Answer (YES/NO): NO